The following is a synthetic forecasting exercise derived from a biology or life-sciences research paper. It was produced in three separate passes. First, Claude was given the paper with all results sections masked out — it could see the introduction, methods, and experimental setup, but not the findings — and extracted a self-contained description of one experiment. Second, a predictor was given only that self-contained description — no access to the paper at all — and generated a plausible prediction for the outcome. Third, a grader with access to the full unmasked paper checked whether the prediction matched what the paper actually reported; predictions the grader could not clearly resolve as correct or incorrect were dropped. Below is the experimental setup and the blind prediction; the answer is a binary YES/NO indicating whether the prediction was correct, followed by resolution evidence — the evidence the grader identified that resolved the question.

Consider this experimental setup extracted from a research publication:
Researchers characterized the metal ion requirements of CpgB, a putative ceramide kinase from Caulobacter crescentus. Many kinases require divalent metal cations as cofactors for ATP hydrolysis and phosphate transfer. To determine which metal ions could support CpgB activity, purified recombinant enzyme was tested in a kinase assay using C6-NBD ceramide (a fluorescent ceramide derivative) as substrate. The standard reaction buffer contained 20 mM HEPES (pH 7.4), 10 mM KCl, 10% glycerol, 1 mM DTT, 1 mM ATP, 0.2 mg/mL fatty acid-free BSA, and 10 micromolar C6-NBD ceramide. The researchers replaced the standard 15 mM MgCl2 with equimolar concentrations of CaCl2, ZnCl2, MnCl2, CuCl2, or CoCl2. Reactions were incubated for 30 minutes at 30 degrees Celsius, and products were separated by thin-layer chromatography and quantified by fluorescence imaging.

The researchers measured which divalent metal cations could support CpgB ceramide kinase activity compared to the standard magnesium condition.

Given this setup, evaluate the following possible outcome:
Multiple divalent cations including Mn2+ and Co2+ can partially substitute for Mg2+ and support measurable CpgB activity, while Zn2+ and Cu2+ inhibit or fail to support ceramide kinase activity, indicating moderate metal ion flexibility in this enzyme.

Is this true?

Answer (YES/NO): NO